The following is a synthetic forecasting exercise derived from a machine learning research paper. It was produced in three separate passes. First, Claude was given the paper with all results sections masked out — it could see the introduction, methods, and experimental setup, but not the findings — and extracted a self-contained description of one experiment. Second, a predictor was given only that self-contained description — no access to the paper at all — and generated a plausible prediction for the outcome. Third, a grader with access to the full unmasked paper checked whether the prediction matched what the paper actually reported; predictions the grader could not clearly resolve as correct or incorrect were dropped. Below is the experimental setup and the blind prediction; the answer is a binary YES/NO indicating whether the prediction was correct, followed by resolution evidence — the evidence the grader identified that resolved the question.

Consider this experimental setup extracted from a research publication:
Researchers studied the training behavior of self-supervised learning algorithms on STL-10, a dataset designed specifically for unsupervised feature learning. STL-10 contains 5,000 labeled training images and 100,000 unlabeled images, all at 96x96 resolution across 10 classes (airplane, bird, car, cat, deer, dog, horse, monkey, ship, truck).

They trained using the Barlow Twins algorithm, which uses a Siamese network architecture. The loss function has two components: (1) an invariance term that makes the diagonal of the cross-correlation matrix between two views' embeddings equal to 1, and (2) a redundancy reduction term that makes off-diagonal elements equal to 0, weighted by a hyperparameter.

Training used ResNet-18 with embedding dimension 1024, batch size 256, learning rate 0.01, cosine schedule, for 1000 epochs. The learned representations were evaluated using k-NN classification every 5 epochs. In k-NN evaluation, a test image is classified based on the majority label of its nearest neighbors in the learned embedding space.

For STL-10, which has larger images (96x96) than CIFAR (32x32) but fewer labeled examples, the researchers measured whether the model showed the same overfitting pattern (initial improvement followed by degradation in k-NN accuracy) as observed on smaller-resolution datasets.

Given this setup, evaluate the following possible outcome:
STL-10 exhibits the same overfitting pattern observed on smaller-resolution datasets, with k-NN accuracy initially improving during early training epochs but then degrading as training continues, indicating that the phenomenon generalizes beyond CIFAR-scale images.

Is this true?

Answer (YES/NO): YES